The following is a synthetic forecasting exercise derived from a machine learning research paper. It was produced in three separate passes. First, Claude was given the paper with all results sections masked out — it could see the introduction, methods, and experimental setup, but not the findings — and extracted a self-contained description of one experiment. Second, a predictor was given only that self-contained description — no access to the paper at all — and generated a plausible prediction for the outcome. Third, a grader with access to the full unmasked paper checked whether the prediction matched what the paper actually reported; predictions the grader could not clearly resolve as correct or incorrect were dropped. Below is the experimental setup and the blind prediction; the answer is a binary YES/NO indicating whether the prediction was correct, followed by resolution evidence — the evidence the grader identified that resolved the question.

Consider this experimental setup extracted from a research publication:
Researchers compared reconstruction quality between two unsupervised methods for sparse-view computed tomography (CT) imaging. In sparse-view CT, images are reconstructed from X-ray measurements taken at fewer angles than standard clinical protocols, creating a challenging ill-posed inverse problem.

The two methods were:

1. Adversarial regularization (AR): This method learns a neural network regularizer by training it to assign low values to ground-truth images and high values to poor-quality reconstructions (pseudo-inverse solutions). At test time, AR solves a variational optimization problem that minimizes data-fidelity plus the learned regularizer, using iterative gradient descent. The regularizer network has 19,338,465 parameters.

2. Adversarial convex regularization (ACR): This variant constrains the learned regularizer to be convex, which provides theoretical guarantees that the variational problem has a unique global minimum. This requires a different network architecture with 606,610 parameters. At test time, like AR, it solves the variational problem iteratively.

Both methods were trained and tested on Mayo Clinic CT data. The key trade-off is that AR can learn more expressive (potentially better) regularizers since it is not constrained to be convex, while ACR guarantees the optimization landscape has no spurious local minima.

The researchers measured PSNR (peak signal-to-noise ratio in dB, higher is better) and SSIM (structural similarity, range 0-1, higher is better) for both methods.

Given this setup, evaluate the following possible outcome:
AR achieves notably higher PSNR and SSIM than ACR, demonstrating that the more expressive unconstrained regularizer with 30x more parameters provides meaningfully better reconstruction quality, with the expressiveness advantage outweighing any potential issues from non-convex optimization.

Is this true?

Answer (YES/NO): NO